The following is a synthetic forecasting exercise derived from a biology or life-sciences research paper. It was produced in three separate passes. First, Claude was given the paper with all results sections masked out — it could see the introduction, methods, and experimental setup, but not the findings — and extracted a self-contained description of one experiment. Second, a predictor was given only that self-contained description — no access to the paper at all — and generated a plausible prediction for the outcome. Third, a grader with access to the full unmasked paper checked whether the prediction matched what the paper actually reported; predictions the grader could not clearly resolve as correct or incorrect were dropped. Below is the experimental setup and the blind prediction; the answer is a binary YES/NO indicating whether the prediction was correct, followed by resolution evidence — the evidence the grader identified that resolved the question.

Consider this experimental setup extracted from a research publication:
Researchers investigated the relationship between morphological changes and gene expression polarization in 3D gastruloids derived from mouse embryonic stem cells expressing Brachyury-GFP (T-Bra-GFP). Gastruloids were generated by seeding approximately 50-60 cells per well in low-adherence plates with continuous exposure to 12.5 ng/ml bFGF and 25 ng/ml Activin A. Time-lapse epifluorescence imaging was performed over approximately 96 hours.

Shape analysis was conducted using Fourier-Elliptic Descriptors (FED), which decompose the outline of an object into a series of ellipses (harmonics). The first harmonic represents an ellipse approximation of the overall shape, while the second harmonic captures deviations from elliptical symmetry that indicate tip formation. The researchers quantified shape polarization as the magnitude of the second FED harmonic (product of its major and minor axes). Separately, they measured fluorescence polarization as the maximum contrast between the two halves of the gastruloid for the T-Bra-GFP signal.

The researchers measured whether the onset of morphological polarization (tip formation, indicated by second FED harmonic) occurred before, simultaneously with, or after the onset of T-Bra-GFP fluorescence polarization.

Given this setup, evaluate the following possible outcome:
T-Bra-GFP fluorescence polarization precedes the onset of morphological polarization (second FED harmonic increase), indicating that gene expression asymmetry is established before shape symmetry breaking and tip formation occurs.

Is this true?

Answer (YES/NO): YES